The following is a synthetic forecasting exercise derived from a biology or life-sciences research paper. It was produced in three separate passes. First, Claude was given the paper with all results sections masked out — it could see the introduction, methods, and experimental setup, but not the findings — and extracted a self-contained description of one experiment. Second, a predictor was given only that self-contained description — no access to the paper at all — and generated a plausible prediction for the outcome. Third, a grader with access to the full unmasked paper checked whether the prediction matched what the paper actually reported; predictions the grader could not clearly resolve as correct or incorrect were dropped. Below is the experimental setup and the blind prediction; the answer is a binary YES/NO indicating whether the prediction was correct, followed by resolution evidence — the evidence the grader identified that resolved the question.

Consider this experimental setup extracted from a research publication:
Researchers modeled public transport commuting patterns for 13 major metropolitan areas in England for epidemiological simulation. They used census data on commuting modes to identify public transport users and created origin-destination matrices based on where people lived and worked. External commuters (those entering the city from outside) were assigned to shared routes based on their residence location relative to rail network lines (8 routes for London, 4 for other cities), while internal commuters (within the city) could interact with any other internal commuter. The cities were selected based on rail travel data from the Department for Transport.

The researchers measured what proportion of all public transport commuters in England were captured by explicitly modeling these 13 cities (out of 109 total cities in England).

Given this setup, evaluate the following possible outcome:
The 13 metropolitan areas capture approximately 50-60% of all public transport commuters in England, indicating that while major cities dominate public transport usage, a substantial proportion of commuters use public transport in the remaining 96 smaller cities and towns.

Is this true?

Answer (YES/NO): NO